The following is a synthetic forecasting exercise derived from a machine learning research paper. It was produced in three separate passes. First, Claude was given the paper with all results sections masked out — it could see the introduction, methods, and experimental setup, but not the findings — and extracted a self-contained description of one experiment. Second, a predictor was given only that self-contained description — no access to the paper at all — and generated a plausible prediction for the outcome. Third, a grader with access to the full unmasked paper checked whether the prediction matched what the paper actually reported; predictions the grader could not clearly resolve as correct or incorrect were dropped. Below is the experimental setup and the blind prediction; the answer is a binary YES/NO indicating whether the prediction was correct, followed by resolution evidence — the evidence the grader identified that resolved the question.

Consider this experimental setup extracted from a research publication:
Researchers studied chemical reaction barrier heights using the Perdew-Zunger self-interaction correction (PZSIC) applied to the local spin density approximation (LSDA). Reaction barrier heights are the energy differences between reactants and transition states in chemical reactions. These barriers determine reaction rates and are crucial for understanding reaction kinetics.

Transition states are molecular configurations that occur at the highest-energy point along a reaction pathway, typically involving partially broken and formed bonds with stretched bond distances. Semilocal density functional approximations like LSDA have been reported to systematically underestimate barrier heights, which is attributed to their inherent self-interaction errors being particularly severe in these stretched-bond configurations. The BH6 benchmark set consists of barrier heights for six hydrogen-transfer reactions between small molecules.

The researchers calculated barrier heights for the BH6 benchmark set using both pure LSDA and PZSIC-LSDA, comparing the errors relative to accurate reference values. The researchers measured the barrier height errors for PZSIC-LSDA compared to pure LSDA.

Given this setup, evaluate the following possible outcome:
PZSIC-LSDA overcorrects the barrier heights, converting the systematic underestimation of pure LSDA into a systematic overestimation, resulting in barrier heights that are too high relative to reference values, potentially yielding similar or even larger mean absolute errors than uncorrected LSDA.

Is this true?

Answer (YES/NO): NO